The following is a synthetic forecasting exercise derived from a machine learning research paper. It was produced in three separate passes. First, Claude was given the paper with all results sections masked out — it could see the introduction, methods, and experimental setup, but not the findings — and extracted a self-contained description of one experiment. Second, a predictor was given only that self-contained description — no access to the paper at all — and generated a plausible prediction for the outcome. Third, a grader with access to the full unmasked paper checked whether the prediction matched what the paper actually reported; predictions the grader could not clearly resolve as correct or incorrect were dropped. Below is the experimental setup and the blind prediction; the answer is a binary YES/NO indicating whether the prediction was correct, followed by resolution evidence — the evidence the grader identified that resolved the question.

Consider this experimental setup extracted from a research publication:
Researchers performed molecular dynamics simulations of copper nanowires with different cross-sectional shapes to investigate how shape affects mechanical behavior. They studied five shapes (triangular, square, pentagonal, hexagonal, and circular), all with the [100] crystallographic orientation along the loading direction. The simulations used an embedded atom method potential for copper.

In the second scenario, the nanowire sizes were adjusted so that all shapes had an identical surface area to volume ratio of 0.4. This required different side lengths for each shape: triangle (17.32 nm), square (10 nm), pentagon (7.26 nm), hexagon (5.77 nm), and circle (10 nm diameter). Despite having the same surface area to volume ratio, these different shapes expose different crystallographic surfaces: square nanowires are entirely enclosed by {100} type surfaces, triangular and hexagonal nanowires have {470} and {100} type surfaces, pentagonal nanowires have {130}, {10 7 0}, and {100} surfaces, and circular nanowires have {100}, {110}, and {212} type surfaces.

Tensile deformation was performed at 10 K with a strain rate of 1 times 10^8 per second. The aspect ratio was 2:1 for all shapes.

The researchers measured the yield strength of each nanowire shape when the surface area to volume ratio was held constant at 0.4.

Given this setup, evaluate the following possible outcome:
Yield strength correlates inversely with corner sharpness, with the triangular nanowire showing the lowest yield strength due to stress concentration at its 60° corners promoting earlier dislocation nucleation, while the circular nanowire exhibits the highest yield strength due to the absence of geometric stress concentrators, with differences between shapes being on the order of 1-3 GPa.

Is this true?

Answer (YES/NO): NO